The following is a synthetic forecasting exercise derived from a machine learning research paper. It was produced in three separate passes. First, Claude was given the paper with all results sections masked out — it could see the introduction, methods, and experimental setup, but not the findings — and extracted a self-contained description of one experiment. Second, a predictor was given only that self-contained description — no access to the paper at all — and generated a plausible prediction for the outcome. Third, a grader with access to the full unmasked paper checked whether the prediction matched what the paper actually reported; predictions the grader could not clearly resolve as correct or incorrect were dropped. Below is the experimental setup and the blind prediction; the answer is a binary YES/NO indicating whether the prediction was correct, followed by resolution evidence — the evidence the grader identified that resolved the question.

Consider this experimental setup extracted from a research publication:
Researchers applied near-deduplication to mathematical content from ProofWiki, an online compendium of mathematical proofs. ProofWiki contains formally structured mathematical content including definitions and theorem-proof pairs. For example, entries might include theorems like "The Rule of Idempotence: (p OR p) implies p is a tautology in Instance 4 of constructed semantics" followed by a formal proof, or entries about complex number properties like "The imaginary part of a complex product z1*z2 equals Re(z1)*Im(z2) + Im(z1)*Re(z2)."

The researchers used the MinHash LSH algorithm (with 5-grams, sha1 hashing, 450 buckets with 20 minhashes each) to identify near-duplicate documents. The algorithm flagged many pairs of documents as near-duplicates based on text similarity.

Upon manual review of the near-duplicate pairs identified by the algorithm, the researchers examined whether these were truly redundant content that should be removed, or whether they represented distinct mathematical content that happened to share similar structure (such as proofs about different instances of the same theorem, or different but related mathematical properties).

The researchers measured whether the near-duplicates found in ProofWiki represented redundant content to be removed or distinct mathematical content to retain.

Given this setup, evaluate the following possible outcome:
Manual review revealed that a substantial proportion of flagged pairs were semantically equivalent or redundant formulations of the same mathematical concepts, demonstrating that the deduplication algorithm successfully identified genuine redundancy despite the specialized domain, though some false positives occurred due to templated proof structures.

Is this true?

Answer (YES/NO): NO